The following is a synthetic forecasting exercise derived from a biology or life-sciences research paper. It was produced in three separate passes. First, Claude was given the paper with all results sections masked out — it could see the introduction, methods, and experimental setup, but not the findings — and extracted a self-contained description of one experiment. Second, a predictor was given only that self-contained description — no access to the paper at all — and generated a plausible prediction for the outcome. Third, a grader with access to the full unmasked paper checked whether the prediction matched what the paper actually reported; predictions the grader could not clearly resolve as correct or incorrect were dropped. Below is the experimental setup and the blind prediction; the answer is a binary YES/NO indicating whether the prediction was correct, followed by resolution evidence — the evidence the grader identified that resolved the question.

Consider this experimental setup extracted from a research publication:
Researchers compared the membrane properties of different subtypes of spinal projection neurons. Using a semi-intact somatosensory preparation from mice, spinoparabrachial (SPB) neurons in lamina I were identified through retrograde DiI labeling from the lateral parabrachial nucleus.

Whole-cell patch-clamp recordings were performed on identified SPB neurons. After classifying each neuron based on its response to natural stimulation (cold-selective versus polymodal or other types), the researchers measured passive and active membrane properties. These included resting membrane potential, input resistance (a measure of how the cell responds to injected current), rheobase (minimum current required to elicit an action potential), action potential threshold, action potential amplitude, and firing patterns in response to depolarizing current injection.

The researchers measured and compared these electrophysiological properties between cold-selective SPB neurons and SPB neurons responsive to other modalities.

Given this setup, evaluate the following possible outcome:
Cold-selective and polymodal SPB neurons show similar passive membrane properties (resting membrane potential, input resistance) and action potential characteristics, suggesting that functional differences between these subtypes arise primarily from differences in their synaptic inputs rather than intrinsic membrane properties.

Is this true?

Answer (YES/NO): NO